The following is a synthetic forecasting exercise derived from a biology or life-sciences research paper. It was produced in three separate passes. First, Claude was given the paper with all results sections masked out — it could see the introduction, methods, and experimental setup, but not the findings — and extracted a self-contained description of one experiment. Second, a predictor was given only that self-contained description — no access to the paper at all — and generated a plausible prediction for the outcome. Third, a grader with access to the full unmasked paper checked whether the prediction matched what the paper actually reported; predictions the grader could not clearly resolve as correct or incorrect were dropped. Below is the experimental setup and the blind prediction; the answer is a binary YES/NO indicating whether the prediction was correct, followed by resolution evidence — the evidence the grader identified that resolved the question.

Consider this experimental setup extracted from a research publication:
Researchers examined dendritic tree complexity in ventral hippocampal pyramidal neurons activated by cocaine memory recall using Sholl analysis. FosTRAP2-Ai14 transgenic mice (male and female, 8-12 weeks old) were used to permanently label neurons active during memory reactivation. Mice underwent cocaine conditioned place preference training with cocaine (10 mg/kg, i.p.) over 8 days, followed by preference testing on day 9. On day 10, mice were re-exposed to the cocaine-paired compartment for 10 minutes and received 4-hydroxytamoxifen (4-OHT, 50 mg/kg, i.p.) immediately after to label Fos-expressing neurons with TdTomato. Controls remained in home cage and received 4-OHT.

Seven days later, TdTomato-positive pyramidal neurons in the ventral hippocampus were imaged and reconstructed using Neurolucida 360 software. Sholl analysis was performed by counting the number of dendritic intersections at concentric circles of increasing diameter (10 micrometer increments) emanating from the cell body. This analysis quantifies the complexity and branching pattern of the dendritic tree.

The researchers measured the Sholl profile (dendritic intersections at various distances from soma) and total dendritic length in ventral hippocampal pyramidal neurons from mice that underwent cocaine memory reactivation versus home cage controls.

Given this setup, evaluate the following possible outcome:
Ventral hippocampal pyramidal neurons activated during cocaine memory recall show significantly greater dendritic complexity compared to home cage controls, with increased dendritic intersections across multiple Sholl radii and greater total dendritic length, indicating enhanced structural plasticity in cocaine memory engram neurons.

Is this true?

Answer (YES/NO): NO